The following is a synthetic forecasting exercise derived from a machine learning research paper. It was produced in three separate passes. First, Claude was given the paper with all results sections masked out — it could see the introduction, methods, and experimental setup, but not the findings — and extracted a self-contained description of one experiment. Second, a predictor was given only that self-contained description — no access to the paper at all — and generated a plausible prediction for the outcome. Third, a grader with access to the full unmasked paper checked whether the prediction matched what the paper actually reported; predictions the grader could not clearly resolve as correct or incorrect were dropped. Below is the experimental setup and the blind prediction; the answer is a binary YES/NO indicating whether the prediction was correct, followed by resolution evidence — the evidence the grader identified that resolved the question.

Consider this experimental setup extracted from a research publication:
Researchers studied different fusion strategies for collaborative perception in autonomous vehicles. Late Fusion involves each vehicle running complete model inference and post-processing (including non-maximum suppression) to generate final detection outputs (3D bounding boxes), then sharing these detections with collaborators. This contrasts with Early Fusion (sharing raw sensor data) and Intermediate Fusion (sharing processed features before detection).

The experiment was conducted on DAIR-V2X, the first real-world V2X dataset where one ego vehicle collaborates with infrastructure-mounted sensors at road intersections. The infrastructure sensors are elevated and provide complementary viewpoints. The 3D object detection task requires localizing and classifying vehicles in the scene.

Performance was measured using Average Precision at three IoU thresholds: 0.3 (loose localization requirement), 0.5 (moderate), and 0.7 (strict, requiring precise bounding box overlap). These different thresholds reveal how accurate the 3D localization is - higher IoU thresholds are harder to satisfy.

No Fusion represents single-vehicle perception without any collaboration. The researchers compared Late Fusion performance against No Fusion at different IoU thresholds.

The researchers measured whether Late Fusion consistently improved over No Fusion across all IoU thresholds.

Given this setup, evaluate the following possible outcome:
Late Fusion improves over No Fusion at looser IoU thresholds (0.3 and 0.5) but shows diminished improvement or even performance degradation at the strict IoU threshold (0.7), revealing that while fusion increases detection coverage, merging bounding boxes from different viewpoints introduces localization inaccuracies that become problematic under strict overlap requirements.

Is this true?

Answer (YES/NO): NO